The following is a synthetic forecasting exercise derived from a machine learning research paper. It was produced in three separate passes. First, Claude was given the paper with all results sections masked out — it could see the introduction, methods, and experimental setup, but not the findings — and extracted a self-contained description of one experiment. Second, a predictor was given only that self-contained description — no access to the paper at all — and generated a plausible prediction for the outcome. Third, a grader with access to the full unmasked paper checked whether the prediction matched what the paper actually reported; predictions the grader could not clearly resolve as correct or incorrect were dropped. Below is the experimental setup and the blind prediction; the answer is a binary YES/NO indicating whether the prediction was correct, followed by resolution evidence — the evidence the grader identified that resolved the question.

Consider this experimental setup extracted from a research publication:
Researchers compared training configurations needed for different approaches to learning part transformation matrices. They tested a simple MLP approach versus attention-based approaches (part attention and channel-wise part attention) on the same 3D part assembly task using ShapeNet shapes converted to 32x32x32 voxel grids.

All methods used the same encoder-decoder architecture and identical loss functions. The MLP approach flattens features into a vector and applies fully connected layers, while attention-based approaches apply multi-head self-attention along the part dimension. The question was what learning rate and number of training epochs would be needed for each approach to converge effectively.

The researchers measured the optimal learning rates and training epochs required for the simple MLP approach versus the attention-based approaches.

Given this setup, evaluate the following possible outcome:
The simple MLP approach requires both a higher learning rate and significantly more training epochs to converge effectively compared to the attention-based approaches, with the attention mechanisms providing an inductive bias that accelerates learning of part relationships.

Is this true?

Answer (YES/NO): NO